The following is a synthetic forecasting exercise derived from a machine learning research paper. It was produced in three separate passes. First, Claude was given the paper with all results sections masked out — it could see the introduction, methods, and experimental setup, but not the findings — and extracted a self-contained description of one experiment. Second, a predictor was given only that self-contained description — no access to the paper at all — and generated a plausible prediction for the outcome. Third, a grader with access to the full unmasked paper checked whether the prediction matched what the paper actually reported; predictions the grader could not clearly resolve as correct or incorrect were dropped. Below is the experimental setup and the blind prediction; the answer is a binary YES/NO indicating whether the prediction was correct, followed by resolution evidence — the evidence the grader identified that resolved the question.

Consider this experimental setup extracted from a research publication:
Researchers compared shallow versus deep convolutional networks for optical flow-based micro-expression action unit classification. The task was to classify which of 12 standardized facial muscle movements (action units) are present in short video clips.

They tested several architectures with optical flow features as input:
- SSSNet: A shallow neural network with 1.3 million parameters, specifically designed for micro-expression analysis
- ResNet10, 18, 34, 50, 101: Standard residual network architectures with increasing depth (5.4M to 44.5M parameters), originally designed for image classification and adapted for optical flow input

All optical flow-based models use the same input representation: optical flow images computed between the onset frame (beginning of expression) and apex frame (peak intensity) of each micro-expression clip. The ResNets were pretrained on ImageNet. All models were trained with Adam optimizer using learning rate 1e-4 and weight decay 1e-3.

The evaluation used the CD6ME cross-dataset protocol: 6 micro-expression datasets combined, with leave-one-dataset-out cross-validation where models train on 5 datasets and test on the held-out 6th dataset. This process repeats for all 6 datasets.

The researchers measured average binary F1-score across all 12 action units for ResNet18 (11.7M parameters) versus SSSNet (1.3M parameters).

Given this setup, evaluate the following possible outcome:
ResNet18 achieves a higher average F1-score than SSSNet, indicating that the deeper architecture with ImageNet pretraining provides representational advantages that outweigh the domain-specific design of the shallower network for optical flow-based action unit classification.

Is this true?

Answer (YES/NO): NO